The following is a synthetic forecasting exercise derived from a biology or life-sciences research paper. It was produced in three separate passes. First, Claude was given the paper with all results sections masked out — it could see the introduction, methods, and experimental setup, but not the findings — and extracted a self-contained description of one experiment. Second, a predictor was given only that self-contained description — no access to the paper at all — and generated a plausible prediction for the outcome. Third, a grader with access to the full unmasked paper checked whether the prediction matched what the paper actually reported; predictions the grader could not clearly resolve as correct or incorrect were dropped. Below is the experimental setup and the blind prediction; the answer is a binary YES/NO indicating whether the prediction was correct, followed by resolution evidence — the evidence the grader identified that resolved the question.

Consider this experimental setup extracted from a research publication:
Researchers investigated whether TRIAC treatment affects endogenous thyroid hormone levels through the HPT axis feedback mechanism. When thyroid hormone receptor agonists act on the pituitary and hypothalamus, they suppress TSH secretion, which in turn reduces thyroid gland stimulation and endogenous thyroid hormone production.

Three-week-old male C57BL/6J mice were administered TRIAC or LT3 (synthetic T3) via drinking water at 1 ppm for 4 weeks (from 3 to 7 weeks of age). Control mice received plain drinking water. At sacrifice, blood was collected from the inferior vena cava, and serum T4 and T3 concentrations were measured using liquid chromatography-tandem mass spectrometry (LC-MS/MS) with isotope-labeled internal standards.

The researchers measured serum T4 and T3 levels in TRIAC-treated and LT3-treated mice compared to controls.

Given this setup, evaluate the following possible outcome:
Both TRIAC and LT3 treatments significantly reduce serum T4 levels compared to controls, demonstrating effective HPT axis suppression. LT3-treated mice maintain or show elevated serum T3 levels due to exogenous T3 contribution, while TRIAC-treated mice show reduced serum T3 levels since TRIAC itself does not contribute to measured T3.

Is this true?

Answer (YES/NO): YES